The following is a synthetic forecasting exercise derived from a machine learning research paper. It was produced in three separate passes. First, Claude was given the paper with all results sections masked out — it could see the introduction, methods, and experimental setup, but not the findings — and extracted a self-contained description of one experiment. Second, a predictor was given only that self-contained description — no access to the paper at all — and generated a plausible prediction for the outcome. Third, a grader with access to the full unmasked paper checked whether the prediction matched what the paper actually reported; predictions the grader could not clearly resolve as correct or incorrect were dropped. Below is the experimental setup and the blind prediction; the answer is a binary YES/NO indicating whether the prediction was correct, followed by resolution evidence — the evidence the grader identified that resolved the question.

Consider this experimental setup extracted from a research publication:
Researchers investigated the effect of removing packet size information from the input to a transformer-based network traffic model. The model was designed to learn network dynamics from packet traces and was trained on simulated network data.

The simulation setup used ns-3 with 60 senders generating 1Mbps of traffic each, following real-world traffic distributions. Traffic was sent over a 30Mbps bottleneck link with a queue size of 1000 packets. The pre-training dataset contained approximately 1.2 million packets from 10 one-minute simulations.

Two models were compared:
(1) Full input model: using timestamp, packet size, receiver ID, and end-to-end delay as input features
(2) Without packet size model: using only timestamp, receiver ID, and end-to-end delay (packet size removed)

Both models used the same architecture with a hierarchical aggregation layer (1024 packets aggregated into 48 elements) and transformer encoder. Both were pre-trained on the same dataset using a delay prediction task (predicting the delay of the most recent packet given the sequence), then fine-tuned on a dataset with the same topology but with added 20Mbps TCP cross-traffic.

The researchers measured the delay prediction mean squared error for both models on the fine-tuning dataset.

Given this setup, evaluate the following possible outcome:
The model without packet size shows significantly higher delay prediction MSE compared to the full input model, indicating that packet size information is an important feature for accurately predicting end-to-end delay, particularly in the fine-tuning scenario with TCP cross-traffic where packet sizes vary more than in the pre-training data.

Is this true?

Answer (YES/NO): YES